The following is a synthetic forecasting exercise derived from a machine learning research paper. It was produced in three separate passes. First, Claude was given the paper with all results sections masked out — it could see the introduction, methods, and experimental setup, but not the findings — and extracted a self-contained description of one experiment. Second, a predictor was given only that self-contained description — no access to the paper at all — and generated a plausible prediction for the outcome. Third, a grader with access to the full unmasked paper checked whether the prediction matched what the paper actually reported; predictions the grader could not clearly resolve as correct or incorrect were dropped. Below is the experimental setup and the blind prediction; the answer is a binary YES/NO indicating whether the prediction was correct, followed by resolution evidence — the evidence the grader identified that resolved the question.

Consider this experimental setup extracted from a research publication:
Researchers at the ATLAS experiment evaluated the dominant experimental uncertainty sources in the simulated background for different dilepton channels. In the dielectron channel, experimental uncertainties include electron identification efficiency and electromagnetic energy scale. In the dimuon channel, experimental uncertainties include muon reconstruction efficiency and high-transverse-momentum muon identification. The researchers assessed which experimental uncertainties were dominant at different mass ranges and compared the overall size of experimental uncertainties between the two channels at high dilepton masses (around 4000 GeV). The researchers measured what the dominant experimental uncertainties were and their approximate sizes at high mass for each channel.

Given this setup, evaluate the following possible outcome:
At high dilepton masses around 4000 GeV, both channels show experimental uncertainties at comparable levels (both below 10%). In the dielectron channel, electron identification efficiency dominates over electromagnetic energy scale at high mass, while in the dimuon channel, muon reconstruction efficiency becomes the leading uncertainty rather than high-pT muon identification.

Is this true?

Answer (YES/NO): NO